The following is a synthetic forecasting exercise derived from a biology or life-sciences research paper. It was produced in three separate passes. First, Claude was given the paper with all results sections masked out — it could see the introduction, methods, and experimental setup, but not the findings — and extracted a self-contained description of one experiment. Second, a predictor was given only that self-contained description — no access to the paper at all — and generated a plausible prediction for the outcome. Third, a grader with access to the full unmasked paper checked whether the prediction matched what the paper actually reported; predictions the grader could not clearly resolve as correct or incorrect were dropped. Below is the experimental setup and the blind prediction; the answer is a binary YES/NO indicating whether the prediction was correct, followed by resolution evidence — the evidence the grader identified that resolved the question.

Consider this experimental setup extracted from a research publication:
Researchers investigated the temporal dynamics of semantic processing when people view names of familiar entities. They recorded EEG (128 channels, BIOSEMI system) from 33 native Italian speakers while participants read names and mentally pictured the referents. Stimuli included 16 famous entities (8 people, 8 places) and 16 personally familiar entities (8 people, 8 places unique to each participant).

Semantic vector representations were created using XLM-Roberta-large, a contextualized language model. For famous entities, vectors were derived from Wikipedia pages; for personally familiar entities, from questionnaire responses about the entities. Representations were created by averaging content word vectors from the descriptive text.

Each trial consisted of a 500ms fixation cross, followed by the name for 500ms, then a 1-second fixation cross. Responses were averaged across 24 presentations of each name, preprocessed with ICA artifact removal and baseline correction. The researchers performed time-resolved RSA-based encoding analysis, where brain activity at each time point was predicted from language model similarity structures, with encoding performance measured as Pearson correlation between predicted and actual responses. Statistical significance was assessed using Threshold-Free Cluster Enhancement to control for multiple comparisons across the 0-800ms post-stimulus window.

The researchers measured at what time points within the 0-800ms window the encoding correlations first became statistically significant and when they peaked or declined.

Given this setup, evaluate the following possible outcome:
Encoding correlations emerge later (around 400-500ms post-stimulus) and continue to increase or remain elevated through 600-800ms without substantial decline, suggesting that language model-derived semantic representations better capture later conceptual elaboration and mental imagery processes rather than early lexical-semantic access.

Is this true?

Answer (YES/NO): NO